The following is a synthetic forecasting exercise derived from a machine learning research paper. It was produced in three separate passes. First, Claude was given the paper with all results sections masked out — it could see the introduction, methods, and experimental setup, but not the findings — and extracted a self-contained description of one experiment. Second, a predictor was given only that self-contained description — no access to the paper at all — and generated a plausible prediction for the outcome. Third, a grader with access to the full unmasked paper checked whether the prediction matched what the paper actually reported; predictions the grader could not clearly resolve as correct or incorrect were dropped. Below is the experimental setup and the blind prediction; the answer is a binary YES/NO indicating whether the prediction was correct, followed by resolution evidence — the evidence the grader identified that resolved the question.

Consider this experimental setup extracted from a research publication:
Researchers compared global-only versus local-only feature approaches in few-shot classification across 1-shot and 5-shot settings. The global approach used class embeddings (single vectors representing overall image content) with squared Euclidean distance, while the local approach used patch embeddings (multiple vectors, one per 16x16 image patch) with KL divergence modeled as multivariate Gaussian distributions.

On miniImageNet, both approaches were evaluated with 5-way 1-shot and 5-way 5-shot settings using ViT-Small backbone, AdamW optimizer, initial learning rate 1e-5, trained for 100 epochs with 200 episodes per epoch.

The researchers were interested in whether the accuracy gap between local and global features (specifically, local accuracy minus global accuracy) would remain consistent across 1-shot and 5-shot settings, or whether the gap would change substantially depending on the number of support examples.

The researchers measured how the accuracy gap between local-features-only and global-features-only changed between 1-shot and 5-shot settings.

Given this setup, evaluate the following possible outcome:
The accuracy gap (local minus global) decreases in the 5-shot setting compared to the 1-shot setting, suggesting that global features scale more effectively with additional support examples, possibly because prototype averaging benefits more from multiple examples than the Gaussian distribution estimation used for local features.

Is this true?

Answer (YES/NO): YES